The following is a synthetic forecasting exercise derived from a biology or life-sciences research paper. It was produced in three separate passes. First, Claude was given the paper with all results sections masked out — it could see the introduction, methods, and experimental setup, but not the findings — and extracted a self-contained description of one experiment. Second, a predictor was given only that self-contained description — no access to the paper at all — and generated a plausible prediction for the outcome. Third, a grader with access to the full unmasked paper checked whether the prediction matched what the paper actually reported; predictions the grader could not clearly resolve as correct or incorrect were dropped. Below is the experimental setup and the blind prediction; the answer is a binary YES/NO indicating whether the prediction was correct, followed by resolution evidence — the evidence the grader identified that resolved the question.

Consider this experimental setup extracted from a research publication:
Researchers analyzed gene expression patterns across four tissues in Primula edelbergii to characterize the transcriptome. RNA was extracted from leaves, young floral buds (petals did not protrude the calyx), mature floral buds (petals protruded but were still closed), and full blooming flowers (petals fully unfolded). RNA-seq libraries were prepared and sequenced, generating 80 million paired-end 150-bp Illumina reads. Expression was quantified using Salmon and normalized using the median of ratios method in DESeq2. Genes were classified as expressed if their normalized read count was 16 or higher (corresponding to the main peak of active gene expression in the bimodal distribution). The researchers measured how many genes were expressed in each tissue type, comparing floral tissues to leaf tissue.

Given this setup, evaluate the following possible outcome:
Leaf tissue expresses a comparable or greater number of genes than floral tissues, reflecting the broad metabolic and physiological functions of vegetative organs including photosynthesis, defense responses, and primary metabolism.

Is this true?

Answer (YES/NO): NO